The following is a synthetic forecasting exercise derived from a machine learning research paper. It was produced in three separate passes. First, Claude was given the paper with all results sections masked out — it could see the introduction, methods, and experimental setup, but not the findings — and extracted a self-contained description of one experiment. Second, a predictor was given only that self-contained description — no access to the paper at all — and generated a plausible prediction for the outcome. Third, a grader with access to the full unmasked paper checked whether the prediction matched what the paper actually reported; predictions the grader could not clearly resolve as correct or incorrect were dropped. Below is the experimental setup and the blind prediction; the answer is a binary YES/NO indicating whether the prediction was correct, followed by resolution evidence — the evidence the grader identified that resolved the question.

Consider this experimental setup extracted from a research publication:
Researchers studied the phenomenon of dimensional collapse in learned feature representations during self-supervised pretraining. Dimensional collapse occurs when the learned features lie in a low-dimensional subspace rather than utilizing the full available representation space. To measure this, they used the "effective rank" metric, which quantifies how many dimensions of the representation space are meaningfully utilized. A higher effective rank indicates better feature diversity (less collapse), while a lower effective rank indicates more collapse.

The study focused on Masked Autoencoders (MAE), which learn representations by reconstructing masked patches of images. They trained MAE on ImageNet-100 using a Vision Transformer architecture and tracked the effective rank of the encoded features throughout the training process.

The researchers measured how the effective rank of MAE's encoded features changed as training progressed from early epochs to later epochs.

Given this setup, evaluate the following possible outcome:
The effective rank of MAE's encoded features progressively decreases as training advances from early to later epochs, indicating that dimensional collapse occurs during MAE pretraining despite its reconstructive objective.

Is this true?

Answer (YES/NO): YES